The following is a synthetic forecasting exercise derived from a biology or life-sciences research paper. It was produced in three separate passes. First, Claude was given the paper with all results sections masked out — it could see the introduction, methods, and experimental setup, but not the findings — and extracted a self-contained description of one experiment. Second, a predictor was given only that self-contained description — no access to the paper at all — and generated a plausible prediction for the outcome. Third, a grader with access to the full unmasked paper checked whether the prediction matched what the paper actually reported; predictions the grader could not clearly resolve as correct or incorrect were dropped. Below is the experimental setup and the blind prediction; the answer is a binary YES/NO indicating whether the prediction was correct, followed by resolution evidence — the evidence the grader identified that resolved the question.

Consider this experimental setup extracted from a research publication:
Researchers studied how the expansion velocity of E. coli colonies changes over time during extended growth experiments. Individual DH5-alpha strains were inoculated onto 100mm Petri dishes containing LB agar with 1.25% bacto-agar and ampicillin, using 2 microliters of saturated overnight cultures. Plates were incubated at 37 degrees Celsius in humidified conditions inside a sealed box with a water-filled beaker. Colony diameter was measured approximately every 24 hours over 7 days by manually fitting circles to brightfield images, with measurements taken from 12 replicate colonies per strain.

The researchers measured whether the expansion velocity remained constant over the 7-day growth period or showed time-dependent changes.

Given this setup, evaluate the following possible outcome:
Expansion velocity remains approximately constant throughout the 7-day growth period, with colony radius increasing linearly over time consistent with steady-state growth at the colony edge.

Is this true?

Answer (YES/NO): NO